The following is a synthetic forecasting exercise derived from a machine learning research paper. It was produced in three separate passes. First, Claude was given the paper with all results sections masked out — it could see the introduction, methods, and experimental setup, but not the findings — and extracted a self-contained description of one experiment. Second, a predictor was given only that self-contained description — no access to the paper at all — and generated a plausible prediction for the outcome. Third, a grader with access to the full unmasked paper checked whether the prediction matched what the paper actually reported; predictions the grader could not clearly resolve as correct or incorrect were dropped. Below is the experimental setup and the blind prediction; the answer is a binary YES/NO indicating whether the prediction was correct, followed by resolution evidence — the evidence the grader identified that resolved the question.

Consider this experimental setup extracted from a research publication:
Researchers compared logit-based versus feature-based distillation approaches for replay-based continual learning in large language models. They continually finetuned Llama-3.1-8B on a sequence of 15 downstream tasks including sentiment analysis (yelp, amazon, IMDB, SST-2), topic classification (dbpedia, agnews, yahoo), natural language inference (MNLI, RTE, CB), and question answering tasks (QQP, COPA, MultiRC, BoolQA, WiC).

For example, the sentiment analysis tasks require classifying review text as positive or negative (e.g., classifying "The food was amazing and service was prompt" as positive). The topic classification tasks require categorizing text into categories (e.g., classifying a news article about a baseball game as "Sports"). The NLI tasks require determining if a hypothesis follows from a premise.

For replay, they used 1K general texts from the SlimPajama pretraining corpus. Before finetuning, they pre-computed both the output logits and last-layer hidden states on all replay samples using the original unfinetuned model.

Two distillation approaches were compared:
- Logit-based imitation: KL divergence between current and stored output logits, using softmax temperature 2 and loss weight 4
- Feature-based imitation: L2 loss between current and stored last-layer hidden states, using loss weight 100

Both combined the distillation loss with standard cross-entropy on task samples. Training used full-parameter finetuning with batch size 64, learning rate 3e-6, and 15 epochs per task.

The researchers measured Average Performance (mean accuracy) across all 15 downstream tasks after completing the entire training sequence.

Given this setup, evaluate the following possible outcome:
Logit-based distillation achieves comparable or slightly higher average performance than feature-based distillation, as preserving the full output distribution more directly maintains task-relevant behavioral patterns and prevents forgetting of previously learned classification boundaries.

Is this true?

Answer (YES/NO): NO